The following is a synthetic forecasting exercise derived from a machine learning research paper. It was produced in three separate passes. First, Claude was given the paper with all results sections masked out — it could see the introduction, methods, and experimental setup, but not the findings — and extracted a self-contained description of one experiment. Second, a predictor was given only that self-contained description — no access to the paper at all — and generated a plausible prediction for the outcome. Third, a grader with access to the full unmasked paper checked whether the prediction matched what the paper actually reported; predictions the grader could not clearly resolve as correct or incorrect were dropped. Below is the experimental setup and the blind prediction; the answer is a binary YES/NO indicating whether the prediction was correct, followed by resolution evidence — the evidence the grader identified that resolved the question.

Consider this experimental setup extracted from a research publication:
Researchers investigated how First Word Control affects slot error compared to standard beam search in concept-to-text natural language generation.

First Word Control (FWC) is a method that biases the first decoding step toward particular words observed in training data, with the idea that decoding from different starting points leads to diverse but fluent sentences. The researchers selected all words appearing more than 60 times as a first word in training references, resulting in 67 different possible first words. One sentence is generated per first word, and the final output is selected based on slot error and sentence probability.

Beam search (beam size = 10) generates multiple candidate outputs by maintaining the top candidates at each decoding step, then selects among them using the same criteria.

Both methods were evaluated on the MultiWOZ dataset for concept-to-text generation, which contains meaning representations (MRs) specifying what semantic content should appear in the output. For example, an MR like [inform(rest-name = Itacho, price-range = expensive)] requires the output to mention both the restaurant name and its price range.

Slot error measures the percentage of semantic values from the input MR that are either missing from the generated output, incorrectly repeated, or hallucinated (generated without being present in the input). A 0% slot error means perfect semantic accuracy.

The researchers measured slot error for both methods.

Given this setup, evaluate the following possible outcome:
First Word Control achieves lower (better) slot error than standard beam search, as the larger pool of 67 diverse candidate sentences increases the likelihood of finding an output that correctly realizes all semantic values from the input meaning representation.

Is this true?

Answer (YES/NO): YES